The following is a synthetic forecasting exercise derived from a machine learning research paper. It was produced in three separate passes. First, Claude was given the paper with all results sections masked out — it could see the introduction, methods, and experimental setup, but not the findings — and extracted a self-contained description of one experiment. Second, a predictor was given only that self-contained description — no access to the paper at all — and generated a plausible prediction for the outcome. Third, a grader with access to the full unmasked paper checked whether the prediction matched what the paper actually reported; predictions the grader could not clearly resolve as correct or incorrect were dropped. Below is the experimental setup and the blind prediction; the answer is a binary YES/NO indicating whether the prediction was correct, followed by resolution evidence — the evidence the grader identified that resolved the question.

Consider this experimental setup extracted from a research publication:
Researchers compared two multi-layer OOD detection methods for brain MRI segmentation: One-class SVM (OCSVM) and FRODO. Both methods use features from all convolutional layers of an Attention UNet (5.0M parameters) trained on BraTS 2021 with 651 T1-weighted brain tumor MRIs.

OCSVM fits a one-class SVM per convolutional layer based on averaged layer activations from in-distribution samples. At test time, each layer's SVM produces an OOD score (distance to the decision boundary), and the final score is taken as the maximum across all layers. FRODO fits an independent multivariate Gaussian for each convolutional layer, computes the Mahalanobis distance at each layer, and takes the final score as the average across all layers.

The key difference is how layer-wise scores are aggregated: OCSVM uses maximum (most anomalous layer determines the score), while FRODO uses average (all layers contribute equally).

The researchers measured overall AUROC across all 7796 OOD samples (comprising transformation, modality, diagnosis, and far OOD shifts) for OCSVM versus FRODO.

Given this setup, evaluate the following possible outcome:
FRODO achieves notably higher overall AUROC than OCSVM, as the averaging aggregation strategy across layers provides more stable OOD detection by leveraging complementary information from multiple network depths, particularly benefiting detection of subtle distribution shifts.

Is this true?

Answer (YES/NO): YES